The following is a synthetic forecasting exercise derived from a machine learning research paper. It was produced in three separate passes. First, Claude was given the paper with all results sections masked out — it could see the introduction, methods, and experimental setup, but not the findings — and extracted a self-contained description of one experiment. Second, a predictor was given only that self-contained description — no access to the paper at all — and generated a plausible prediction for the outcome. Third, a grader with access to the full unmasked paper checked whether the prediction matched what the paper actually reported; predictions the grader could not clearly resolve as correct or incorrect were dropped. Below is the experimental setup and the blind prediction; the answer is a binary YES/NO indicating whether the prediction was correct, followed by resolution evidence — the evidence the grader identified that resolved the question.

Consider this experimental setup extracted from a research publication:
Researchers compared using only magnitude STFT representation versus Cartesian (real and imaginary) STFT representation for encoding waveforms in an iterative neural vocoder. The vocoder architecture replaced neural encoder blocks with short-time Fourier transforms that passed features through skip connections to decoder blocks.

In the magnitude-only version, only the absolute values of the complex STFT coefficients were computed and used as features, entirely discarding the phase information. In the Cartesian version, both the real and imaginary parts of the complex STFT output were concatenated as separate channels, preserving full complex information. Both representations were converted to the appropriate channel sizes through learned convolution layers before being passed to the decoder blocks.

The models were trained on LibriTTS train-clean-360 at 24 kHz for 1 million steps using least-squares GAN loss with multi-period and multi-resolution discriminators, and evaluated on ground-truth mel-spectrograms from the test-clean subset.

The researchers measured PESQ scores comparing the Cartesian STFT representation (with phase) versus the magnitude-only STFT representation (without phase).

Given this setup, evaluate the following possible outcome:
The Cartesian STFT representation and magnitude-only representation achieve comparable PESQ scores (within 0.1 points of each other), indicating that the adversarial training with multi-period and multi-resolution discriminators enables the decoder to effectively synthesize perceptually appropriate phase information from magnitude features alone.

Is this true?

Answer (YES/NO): YES